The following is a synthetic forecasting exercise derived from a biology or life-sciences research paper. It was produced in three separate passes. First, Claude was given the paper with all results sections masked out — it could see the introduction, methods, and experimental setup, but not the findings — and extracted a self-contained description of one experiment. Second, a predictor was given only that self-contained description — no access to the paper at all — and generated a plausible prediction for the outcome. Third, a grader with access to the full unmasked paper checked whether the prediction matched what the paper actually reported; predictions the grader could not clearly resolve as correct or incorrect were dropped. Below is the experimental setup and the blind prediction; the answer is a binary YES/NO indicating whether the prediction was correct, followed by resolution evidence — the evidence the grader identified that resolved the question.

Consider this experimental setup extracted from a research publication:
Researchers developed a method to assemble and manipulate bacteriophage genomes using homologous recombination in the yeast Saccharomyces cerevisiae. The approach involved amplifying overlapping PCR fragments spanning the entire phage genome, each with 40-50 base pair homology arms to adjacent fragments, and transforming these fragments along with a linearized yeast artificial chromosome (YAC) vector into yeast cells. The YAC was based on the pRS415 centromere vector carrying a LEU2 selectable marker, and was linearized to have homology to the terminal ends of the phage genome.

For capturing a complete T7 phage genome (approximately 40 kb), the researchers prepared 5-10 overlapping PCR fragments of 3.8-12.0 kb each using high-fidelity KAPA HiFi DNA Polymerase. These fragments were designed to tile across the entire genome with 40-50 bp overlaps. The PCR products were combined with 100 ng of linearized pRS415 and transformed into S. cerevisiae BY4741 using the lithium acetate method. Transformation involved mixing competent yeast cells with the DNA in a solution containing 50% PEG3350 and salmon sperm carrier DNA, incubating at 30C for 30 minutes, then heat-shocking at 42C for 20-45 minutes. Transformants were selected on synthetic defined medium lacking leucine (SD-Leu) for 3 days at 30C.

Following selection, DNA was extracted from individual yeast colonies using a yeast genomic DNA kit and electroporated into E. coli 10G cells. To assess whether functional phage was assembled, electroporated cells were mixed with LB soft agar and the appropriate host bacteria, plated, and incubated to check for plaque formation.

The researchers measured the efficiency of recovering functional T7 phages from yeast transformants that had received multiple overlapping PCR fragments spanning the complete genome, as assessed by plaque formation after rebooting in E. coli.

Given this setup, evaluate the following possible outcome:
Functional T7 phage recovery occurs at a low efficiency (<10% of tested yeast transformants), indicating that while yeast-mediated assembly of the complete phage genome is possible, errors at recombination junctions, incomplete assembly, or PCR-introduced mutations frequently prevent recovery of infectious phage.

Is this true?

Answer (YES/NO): NO